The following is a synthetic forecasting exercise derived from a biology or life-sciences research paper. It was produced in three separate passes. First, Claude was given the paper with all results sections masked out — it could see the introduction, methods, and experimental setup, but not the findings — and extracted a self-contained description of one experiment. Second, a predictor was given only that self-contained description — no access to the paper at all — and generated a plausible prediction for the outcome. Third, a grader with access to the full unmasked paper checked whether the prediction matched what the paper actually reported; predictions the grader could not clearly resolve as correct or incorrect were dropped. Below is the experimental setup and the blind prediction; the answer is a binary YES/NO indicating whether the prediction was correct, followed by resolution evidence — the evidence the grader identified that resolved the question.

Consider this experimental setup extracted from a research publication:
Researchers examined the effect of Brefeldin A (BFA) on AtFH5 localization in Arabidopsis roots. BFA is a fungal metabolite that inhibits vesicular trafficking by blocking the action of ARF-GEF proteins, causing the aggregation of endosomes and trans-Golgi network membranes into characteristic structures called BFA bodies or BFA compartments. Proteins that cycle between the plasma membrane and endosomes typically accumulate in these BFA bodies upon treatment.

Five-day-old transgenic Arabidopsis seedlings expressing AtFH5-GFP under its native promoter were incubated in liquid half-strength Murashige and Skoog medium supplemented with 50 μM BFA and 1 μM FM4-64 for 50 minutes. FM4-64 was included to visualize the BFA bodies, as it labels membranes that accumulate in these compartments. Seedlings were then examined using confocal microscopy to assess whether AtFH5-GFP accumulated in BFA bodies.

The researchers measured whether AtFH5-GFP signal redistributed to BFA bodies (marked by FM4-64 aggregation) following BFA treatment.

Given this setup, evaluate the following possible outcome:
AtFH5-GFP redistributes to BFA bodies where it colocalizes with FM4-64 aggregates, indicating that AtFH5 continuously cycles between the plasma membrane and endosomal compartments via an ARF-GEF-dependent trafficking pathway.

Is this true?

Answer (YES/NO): YES